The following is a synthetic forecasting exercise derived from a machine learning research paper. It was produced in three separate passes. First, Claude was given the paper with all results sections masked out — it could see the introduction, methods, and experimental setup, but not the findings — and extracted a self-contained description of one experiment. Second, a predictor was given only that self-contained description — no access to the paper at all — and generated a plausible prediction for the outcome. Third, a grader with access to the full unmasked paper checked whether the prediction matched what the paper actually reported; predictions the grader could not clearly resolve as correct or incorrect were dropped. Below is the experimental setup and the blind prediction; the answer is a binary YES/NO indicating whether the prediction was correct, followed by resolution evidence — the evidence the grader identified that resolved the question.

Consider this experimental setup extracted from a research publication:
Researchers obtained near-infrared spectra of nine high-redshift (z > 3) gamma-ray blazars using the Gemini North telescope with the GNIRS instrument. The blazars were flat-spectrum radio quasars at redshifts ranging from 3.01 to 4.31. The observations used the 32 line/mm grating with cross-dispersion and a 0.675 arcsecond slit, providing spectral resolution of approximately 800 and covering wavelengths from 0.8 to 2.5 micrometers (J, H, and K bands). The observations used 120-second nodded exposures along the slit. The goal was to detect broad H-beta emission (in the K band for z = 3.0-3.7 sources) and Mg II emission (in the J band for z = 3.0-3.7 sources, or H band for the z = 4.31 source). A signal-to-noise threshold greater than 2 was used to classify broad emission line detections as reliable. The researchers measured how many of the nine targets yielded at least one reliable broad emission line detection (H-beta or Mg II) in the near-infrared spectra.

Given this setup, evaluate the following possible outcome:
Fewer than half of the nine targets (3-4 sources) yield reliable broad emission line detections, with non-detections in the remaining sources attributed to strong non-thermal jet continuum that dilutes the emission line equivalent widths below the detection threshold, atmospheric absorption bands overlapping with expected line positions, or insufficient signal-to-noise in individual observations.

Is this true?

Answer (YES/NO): NO